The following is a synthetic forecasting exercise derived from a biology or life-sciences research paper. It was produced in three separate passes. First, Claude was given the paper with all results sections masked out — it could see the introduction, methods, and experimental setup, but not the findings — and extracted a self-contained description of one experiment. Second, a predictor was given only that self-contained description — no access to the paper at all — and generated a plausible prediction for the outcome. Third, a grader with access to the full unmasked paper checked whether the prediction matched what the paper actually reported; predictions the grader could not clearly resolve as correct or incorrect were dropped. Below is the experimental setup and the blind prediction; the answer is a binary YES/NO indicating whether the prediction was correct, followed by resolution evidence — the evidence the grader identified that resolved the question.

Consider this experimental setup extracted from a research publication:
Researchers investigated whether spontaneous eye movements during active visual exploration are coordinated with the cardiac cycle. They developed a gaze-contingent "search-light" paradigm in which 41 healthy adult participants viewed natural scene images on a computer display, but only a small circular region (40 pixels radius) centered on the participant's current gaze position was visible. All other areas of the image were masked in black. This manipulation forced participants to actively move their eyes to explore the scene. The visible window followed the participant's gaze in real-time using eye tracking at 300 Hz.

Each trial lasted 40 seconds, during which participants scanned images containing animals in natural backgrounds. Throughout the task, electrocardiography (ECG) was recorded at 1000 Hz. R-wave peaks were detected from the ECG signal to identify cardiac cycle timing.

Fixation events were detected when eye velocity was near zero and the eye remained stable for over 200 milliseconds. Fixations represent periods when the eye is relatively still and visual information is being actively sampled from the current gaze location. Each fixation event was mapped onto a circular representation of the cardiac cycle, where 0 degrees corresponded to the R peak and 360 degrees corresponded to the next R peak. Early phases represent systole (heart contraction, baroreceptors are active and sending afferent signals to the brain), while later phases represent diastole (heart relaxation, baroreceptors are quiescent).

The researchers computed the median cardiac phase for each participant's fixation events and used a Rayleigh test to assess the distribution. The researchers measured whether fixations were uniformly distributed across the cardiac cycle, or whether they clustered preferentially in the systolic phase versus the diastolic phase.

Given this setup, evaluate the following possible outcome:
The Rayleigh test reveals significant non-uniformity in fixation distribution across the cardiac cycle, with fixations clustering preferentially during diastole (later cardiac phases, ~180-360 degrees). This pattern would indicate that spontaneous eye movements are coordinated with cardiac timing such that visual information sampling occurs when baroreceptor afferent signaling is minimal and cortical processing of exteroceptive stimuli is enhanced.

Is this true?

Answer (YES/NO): YES